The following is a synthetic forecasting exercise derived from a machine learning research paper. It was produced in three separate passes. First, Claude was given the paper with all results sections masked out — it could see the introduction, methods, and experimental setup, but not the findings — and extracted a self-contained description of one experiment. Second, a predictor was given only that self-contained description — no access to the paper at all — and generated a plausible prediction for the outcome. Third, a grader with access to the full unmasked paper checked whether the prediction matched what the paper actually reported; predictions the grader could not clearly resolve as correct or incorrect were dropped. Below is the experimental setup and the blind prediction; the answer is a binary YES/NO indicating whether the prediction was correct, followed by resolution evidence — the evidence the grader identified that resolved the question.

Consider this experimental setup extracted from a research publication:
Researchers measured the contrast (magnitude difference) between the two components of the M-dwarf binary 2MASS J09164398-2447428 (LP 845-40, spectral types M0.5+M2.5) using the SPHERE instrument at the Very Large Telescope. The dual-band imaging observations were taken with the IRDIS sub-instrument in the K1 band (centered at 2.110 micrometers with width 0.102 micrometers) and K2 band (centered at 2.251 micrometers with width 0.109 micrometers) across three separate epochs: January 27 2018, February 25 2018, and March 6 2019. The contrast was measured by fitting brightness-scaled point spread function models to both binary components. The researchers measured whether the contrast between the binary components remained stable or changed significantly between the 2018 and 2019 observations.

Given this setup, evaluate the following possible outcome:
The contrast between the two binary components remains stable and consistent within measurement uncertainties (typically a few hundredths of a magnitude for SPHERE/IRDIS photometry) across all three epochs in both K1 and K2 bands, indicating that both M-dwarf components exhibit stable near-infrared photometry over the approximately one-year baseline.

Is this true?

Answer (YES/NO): NO